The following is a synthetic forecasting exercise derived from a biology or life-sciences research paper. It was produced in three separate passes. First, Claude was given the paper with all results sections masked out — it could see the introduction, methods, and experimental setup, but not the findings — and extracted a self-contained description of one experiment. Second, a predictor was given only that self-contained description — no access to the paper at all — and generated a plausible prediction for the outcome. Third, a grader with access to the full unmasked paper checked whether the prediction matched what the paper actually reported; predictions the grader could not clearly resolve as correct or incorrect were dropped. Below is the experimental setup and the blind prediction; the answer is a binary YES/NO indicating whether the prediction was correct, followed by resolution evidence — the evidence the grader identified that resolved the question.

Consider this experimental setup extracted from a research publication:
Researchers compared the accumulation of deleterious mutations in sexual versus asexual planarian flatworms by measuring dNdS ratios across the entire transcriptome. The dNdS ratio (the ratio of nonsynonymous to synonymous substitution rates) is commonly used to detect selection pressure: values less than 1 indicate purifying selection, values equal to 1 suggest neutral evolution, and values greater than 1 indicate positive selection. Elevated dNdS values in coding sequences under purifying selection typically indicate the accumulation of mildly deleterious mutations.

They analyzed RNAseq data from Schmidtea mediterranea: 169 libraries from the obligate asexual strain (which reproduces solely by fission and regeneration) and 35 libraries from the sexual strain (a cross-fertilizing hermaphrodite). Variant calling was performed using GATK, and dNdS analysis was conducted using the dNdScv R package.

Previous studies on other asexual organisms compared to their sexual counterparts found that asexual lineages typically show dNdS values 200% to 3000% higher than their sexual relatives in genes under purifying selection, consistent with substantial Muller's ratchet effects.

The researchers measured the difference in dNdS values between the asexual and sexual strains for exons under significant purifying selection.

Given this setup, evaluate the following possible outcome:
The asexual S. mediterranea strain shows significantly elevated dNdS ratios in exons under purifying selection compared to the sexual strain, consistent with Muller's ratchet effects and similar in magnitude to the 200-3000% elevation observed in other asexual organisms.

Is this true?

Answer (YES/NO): NO